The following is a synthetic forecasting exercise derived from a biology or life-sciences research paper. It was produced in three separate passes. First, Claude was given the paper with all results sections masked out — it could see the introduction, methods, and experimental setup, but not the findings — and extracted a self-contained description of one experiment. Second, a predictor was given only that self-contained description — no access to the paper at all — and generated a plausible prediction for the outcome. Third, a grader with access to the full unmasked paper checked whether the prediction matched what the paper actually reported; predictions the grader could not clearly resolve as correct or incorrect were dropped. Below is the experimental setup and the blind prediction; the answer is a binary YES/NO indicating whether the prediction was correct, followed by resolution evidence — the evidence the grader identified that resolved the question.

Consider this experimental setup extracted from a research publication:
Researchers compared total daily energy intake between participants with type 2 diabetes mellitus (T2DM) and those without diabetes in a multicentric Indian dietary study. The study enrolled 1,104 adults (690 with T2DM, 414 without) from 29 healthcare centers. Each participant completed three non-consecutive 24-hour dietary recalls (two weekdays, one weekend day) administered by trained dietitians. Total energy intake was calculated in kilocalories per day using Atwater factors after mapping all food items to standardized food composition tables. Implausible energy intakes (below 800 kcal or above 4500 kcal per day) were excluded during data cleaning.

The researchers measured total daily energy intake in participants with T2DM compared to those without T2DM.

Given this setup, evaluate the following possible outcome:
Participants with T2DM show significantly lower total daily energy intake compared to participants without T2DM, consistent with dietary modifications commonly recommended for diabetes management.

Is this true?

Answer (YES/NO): YES